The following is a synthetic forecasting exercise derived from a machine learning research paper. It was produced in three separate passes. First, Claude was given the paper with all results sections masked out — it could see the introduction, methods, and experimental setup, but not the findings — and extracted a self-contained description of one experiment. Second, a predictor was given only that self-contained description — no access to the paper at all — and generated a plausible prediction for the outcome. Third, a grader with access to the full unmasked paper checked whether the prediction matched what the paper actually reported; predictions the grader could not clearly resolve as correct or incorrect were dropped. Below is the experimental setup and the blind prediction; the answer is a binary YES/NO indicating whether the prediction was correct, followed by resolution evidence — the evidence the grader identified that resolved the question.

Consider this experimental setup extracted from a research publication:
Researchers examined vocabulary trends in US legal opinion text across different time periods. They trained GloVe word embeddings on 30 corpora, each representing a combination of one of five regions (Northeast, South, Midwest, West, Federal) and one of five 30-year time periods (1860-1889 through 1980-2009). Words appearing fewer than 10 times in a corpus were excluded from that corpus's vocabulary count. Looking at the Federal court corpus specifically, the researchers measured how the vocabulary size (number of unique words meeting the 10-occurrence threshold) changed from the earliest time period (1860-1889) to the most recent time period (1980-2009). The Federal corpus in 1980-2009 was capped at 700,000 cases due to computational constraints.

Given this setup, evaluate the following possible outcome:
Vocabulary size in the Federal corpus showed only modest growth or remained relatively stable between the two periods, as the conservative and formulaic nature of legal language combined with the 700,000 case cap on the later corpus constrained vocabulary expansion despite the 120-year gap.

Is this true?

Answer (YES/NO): NO